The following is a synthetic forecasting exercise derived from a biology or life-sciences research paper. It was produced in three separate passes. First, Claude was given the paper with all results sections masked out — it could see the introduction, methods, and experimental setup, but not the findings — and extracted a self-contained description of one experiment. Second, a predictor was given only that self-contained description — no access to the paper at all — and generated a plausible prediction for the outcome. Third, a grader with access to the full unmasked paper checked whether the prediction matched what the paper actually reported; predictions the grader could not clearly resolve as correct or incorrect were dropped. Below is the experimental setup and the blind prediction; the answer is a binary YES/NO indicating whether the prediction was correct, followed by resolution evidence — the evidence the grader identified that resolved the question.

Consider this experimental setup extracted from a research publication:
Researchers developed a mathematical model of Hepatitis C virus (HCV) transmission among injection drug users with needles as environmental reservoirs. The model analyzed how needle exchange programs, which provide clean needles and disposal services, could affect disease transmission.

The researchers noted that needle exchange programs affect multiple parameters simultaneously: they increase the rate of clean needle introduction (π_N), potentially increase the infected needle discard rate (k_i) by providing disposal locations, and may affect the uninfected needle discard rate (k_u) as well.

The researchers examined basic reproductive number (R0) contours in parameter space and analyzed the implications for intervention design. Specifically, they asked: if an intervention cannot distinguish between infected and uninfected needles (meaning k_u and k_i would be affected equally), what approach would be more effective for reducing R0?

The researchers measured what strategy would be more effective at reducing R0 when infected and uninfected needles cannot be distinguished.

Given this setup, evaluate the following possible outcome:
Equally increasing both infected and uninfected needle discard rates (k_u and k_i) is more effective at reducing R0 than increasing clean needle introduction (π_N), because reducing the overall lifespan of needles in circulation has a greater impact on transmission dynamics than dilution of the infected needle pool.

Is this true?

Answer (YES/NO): NO